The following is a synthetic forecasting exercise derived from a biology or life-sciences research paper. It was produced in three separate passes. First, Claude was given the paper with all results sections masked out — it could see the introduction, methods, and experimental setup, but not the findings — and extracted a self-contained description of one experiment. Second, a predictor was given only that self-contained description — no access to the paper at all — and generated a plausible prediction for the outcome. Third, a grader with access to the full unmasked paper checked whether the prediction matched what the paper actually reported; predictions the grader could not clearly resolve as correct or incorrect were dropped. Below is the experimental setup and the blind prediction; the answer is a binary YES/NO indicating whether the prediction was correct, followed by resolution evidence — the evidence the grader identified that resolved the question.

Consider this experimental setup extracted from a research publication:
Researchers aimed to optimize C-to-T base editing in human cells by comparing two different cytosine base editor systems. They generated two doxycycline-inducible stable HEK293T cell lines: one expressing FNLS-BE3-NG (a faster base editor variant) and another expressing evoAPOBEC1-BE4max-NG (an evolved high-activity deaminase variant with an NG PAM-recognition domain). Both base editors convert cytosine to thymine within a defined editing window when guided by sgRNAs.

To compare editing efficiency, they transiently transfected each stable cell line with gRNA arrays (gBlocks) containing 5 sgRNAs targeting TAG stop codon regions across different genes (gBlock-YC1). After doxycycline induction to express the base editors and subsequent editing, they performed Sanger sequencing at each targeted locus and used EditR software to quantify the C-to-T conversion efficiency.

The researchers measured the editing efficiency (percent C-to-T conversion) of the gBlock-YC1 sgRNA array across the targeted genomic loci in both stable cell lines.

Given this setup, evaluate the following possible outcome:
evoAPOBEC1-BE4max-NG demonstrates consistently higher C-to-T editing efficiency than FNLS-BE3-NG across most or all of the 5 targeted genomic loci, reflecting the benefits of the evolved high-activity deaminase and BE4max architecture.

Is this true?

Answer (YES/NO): YES